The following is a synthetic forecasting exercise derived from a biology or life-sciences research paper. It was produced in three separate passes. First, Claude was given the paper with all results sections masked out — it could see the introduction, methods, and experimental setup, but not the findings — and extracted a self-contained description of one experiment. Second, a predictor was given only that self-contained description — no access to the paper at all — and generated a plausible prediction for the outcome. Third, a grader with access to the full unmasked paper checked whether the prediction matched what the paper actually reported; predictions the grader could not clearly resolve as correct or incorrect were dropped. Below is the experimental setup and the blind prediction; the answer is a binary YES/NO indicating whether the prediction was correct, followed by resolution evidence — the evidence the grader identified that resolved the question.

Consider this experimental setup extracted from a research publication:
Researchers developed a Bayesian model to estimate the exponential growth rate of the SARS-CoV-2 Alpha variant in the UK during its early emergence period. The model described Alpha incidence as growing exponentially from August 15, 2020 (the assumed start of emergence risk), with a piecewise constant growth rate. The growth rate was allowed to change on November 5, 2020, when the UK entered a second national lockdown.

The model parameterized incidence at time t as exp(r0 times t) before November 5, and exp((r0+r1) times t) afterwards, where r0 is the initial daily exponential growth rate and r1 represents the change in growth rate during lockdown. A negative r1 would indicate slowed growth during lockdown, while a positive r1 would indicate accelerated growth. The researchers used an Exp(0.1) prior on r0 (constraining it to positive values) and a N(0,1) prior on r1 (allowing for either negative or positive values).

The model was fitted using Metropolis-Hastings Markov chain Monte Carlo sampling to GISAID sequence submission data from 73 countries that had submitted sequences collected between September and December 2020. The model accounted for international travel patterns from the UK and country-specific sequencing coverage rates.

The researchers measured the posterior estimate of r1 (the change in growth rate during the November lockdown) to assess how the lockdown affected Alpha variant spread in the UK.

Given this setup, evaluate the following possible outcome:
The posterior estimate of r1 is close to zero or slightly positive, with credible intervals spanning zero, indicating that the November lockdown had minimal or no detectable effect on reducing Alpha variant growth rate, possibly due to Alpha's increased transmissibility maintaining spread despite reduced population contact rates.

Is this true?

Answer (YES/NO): NO